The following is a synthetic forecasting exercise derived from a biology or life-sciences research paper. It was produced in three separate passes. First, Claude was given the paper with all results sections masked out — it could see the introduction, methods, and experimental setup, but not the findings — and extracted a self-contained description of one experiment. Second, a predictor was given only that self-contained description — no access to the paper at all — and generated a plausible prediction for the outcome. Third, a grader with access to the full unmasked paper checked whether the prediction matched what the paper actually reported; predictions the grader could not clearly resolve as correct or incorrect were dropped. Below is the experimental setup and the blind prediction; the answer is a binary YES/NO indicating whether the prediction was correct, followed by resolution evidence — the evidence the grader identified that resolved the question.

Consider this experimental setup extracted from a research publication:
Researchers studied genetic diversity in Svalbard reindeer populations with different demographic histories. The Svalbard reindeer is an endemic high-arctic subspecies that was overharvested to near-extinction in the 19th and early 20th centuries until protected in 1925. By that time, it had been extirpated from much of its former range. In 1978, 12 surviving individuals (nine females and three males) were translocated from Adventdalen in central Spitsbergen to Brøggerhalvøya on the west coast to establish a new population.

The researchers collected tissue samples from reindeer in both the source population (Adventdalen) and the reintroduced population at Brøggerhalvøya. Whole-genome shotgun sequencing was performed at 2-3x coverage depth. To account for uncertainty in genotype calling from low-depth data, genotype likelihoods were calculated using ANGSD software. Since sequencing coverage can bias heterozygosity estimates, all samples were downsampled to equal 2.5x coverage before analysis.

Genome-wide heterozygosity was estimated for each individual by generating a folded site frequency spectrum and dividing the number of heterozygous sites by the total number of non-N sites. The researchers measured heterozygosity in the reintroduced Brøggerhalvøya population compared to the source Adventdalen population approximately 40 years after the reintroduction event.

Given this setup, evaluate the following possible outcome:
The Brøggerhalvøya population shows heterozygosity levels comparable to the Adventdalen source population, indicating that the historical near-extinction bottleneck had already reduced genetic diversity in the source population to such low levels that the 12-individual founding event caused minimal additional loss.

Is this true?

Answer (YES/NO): NO